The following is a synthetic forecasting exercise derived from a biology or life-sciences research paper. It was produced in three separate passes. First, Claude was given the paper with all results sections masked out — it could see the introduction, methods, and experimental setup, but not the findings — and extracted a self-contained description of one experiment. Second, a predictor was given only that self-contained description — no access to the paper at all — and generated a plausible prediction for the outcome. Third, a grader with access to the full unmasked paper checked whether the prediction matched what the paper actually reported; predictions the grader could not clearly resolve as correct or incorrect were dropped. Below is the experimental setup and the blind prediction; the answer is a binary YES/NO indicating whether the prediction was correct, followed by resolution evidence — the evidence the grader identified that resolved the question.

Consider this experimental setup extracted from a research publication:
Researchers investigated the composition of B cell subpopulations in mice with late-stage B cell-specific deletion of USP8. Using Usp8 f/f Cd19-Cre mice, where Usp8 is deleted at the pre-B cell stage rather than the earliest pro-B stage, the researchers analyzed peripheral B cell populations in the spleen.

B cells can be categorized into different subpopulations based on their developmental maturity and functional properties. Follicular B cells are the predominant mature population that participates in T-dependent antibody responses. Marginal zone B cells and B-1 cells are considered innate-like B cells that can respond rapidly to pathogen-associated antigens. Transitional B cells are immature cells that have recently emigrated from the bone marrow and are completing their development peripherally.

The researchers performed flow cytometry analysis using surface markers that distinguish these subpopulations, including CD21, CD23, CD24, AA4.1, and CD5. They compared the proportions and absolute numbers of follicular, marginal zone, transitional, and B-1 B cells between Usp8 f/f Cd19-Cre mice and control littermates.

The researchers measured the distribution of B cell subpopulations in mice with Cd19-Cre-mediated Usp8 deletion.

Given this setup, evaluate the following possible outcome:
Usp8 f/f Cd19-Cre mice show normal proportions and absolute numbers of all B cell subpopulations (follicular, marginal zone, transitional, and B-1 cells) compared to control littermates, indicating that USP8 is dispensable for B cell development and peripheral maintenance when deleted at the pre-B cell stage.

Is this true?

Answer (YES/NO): NO